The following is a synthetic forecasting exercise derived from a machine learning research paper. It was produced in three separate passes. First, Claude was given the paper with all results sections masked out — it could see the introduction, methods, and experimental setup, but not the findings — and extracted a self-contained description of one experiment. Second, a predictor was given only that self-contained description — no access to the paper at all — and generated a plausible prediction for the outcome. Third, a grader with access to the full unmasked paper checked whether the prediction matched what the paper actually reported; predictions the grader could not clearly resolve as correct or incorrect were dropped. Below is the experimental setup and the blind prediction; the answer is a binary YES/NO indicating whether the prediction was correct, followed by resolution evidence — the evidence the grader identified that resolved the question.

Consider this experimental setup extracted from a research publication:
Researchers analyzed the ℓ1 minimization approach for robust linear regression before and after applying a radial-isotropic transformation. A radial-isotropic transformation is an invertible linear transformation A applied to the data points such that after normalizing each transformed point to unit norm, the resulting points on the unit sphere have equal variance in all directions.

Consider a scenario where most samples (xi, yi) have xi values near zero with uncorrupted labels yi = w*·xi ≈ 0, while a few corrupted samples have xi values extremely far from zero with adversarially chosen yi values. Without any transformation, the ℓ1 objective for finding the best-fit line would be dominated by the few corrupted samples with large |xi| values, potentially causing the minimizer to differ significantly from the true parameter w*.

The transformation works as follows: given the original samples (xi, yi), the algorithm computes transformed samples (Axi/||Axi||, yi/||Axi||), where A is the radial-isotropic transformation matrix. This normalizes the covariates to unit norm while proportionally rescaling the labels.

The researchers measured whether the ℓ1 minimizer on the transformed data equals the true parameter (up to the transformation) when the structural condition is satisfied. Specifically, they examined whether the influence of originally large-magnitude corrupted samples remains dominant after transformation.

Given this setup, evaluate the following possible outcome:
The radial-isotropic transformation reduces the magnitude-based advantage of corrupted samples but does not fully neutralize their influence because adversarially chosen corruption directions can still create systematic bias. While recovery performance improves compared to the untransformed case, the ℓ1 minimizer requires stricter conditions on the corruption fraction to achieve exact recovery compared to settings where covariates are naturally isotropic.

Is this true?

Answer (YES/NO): NO